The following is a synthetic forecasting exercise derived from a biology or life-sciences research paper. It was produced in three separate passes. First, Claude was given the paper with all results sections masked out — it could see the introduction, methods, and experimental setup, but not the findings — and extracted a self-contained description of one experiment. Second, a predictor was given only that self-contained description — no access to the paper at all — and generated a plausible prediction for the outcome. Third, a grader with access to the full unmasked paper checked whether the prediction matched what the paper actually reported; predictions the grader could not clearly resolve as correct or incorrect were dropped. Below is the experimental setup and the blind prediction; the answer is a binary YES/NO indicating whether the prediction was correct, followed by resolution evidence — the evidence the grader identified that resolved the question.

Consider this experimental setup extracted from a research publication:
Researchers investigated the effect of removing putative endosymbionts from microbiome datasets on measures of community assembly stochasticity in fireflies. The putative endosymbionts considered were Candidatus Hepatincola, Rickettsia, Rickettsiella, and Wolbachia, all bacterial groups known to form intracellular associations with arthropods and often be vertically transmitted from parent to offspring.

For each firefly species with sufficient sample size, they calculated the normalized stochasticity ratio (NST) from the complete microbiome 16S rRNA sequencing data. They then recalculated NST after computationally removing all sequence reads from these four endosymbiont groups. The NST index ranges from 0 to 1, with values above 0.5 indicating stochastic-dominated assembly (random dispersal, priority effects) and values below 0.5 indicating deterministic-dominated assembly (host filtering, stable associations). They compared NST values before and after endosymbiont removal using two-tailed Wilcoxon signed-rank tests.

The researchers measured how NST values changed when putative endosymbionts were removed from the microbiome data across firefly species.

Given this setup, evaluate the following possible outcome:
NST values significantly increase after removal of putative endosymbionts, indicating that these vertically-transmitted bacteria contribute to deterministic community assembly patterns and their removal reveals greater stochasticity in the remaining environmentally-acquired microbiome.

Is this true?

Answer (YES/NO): NO